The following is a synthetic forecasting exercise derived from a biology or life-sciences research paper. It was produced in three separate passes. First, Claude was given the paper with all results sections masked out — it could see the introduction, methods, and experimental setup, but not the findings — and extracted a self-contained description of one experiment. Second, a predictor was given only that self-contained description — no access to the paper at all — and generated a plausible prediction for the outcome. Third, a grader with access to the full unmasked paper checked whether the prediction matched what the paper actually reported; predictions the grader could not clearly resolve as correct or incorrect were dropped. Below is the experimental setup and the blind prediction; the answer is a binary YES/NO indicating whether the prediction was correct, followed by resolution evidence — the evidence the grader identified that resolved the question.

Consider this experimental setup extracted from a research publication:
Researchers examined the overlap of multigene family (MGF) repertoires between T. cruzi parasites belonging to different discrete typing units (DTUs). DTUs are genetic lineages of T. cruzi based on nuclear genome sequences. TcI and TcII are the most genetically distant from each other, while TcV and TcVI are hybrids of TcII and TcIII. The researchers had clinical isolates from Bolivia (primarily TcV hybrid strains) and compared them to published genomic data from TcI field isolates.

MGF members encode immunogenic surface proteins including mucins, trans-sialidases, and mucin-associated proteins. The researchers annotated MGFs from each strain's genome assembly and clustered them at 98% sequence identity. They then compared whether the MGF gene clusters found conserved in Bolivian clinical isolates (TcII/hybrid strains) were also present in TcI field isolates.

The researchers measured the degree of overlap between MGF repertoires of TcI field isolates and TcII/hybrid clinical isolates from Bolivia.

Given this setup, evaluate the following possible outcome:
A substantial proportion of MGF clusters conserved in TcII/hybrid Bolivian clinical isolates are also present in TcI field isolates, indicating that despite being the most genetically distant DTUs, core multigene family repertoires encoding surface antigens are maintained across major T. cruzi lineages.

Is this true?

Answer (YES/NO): NO